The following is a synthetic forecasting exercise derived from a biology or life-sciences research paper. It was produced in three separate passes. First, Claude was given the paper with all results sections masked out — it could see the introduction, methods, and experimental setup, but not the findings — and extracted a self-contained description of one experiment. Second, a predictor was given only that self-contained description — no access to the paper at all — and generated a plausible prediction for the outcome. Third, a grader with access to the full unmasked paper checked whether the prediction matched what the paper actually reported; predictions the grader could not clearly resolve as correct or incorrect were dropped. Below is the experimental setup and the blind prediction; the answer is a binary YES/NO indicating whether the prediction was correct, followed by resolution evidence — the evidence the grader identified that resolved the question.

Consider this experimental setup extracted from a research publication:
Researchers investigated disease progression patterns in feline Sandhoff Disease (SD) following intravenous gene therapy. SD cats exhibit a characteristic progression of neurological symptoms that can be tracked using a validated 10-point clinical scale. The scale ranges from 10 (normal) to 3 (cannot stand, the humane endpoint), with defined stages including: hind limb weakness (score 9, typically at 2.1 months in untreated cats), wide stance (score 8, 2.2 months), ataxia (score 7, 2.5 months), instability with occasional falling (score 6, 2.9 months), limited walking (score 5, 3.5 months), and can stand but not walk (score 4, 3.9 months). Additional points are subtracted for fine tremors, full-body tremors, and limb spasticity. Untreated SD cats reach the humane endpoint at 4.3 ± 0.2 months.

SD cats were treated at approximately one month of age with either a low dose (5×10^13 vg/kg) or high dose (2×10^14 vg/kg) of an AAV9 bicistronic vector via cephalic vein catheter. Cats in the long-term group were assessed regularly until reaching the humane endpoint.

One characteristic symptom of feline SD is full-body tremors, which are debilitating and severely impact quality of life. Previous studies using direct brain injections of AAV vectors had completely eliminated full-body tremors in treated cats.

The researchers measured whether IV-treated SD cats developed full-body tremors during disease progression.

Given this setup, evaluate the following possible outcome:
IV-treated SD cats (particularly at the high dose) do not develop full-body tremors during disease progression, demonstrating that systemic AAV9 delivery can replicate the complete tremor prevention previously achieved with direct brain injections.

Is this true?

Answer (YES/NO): YES